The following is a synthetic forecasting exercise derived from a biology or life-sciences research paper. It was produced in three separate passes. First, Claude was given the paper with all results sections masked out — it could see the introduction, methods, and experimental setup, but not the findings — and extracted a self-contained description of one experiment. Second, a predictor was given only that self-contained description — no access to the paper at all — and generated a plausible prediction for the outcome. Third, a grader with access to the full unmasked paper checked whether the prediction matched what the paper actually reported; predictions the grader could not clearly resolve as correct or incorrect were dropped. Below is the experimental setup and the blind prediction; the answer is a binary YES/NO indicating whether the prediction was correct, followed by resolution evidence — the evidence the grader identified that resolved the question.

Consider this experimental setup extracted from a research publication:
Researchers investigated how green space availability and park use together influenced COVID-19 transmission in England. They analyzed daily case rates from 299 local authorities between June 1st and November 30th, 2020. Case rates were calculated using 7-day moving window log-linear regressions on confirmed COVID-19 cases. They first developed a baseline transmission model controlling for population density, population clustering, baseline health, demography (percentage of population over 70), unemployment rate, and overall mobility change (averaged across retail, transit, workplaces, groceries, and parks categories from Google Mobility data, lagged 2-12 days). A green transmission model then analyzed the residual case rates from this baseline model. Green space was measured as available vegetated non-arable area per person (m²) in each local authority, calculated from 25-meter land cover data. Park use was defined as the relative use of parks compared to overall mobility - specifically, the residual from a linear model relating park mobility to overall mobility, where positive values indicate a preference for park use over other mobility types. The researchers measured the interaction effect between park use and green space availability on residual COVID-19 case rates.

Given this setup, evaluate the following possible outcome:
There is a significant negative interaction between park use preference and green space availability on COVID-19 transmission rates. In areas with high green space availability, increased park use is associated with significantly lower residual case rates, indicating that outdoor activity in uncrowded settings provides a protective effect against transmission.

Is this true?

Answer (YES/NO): NO